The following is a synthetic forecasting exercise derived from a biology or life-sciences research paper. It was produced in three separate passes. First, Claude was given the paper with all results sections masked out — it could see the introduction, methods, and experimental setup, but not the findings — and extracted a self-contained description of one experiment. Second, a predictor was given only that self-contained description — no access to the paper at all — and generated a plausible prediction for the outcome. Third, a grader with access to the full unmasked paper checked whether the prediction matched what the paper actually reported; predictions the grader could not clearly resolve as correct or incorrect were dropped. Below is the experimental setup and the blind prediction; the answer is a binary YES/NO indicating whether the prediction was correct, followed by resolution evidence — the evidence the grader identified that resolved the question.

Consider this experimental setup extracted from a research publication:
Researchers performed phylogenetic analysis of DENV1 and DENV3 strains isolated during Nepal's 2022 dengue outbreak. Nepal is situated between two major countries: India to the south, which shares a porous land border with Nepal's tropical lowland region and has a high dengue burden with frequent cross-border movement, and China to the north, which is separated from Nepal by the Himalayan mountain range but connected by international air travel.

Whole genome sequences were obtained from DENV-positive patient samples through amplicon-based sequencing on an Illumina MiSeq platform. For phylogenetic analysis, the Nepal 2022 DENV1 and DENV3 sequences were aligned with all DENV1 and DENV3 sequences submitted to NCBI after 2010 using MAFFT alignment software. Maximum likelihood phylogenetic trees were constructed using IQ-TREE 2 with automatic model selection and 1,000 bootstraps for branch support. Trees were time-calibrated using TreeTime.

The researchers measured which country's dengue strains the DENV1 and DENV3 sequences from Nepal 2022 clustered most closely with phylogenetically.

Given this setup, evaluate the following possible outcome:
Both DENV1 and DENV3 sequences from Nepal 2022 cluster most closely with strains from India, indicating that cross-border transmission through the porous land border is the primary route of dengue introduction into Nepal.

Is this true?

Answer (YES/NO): YES